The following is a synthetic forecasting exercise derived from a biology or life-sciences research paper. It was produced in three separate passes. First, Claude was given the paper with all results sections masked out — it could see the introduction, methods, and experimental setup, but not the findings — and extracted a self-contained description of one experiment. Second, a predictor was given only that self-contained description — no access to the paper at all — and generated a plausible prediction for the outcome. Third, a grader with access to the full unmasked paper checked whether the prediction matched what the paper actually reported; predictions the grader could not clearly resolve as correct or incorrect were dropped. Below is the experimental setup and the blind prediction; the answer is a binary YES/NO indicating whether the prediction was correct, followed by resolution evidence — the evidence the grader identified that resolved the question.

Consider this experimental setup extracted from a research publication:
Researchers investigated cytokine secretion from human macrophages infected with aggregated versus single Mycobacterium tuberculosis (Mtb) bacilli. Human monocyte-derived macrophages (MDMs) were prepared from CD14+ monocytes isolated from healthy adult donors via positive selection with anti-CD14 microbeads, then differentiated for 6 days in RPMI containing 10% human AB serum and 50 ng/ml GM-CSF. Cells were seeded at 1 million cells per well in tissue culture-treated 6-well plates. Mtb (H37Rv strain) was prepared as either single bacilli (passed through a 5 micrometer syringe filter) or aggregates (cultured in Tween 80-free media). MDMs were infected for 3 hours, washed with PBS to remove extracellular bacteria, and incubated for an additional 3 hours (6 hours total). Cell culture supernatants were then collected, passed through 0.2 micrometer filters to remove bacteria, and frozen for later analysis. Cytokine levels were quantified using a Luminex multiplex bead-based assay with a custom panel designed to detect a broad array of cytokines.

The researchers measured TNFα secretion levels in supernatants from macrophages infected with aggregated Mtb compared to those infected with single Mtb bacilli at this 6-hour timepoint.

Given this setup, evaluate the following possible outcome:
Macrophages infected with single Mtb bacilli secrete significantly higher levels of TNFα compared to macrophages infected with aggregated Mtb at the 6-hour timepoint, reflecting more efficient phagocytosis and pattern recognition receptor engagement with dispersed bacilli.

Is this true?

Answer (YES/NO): NO